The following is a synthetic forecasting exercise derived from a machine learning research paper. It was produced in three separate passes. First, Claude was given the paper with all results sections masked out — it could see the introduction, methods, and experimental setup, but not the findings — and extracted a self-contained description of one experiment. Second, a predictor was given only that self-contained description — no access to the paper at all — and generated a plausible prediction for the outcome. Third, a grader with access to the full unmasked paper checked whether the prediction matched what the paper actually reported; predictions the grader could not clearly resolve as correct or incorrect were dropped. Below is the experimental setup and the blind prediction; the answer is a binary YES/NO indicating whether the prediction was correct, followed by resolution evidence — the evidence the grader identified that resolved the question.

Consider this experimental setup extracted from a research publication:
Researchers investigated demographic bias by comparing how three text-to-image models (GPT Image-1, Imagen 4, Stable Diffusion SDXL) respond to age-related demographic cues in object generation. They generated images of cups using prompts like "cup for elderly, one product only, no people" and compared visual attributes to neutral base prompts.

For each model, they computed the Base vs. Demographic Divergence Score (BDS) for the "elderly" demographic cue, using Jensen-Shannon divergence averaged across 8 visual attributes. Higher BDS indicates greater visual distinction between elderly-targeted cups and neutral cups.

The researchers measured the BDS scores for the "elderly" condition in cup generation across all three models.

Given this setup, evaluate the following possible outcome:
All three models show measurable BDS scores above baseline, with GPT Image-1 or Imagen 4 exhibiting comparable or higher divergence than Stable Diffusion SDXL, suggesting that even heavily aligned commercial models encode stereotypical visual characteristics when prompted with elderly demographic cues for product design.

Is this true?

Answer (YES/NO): YES